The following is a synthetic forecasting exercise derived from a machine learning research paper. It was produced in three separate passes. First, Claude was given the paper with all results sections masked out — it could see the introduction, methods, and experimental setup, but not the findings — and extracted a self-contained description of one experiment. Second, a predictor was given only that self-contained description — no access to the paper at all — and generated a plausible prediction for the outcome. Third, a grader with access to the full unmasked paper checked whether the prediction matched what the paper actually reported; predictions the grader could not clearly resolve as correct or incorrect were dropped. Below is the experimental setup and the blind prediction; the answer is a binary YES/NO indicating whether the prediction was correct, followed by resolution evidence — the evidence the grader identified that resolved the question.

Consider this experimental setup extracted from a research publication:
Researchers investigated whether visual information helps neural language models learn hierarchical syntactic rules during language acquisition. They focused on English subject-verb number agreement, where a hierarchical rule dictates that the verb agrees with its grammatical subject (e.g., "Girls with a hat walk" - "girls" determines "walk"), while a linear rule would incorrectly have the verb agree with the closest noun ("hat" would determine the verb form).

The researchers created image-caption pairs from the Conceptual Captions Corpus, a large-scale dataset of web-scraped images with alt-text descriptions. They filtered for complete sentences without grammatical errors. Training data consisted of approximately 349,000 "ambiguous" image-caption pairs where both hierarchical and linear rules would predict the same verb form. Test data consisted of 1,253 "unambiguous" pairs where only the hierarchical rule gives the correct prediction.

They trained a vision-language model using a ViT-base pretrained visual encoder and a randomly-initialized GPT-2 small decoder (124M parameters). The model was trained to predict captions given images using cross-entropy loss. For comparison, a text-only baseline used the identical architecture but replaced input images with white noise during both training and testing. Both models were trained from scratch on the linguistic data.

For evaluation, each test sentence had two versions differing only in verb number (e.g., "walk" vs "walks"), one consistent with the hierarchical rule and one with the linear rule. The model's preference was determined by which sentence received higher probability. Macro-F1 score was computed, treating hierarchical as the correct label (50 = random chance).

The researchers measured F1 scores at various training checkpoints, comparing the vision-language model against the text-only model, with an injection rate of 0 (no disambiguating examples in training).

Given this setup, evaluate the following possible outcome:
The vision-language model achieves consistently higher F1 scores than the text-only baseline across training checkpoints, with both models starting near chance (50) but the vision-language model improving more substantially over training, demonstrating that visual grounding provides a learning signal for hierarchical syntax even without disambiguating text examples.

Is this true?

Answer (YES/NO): NO